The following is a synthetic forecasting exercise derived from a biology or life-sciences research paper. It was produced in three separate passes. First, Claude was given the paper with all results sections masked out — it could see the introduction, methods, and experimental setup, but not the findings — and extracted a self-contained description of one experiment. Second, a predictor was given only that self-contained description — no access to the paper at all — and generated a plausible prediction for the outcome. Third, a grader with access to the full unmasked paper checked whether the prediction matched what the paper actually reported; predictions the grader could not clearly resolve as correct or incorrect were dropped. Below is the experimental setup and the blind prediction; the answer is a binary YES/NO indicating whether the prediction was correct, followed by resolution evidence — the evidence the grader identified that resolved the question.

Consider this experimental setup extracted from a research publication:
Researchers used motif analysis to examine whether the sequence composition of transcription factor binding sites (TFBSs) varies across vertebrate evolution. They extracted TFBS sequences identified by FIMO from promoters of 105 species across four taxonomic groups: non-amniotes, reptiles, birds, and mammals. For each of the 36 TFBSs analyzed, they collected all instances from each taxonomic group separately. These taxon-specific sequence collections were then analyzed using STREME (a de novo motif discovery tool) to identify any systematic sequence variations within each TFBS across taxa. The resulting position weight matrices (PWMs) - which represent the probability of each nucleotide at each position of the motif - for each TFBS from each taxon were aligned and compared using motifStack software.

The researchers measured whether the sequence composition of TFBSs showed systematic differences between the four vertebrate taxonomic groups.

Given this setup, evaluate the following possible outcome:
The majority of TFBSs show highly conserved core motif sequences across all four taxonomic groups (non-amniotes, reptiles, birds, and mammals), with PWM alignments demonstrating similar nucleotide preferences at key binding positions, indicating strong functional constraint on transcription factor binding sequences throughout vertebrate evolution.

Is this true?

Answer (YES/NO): NO